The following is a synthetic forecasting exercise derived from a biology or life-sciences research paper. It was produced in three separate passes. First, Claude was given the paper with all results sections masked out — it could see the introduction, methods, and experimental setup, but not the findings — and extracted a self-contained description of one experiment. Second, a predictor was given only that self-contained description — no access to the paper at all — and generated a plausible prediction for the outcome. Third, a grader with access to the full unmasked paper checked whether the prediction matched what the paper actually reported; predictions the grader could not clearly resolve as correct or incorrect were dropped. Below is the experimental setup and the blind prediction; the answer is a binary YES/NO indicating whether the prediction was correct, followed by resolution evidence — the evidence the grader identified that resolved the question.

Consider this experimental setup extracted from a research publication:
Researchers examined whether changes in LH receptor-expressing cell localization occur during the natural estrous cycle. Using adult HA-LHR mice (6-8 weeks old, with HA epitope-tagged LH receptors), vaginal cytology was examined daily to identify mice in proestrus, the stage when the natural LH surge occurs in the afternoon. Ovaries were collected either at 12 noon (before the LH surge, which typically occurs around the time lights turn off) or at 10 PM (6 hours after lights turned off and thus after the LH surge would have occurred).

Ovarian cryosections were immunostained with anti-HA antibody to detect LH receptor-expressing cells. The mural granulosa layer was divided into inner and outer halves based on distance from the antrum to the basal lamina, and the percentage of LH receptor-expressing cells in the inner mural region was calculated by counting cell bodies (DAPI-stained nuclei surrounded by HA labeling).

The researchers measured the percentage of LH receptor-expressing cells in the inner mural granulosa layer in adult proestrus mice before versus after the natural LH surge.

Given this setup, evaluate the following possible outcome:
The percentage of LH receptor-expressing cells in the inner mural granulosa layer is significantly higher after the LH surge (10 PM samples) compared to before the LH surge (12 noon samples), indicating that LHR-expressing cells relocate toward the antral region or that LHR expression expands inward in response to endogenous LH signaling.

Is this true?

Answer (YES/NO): YES